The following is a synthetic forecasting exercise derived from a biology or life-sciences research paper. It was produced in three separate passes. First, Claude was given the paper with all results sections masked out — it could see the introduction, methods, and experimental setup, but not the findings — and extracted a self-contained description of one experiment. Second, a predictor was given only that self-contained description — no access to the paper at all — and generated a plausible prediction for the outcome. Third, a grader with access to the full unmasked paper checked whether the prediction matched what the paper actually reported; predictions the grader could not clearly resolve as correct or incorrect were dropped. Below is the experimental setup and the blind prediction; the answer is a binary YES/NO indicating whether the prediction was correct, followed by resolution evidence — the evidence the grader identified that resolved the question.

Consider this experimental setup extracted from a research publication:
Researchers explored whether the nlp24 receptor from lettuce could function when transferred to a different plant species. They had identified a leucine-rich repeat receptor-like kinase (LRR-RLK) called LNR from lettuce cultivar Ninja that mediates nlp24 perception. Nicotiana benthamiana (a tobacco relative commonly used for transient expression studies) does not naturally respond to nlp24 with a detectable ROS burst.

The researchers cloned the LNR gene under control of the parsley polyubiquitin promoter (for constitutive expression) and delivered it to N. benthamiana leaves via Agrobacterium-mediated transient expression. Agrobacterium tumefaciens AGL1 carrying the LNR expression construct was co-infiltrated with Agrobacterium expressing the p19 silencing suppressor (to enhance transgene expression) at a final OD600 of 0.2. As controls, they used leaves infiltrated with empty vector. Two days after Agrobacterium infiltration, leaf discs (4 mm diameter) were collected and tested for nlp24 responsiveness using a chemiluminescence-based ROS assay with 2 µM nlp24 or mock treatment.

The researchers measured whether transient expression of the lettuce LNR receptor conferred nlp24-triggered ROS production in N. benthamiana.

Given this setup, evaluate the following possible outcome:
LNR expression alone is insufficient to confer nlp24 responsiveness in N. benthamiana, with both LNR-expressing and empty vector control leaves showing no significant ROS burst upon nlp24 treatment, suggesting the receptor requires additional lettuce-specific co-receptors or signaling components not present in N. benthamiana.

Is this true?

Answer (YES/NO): NO